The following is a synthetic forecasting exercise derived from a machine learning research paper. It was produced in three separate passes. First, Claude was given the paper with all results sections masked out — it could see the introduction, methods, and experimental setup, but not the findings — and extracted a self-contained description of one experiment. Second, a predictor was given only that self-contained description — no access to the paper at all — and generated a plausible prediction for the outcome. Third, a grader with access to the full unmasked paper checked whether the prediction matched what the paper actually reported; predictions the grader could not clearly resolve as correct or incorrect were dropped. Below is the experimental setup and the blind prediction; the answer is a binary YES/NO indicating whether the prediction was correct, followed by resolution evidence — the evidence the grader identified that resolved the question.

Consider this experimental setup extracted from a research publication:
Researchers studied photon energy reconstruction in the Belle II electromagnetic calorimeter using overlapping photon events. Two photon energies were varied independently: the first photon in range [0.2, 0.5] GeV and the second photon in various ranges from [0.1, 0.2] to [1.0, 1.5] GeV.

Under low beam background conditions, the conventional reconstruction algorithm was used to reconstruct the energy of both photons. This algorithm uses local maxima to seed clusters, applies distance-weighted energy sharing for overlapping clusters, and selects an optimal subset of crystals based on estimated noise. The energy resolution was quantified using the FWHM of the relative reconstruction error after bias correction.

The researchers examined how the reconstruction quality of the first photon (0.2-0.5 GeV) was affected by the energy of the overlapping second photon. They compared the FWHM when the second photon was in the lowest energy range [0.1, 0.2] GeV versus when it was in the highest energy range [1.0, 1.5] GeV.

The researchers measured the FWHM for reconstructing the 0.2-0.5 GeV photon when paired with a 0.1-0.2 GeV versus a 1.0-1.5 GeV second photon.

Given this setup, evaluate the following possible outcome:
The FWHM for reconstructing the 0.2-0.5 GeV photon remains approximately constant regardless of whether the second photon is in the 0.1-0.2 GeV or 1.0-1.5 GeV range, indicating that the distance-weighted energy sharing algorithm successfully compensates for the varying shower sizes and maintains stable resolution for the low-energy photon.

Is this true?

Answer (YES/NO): NO